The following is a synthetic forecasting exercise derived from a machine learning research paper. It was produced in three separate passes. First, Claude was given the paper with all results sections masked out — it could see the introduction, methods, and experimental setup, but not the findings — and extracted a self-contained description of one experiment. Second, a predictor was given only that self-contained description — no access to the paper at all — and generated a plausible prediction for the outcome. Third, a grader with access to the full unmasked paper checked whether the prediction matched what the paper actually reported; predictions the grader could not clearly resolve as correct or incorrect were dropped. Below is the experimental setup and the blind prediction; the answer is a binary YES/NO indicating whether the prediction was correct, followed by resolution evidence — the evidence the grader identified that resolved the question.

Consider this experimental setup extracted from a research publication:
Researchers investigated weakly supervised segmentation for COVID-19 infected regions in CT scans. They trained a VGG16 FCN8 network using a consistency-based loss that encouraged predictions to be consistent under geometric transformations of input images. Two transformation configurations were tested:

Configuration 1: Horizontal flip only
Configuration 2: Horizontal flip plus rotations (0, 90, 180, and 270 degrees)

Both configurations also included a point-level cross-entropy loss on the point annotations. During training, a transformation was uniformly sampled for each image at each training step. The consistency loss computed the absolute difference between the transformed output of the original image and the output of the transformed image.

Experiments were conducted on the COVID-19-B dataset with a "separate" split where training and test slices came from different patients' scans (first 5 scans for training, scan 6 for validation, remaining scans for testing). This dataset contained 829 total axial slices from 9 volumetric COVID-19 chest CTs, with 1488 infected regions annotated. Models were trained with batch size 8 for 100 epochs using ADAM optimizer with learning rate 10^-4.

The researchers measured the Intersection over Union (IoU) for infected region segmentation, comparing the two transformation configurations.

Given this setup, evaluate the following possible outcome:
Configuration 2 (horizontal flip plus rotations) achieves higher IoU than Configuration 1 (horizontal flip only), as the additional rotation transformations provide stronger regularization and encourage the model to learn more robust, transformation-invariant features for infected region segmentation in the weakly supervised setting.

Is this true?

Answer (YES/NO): YES